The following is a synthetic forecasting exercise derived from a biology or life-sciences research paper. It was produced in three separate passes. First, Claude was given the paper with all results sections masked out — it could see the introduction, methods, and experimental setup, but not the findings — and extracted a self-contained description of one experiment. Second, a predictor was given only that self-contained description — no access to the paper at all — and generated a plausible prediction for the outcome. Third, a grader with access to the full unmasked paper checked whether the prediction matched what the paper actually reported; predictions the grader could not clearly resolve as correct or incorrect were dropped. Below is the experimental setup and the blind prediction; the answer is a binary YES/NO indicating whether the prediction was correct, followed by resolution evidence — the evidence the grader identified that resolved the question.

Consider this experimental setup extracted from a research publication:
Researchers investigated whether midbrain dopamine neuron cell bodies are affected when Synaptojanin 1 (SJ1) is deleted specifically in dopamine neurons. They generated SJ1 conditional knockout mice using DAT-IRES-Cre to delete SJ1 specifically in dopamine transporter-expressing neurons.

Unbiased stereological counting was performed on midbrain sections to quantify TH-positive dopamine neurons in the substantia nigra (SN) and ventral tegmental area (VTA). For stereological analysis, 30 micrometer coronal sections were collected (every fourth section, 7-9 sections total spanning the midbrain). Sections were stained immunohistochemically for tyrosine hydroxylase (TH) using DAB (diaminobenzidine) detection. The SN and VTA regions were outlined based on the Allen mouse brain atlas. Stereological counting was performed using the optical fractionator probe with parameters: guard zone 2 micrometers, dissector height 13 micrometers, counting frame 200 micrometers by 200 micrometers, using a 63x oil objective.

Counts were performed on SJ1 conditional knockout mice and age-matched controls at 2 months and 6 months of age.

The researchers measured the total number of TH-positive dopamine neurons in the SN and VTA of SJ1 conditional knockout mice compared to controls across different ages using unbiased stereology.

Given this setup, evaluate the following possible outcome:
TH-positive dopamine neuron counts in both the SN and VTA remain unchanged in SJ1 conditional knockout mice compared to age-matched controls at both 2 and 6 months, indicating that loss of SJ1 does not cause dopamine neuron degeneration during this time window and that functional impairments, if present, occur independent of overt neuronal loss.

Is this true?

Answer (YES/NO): YES